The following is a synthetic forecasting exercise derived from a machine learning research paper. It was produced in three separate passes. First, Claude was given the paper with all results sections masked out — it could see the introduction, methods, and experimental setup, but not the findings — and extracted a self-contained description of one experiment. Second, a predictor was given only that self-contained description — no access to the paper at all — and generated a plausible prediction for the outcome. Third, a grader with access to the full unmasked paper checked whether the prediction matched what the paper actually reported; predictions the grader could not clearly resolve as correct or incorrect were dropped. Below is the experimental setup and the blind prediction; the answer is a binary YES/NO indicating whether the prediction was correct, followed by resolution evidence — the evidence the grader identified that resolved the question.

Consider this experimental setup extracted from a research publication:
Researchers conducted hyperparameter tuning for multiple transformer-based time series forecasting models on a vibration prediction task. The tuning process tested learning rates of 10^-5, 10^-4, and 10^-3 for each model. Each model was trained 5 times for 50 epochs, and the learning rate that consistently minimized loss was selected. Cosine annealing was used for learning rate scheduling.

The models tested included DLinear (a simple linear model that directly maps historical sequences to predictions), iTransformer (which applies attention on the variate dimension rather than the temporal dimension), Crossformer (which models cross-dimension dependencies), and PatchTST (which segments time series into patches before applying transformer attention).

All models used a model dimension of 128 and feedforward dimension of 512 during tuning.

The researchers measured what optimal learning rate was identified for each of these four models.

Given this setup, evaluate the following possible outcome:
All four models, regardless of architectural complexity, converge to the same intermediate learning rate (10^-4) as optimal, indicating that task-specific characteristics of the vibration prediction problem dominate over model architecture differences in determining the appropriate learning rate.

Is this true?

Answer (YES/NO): YES